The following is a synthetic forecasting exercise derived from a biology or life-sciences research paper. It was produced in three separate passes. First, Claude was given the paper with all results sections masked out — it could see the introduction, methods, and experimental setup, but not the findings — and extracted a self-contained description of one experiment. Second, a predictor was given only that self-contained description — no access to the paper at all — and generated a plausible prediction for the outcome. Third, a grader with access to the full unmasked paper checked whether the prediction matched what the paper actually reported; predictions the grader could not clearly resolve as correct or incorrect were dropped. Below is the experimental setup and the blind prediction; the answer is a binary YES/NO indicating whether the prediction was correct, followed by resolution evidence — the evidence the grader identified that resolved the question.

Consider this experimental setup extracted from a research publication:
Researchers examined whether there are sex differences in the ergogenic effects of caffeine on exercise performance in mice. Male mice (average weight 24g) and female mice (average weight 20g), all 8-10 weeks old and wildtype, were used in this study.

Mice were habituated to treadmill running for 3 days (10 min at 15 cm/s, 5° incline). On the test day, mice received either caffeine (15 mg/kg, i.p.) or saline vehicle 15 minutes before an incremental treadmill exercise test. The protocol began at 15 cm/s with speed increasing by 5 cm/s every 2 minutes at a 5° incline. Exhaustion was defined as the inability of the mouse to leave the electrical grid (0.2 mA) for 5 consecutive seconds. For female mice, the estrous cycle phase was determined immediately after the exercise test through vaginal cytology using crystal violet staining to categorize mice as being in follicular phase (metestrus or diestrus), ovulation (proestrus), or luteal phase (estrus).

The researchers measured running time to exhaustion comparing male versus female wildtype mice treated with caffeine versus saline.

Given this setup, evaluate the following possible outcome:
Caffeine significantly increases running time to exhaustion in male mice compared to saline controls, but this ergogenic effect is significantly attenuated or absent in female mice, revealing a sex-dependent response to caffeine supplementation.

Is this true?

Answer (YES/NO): NO